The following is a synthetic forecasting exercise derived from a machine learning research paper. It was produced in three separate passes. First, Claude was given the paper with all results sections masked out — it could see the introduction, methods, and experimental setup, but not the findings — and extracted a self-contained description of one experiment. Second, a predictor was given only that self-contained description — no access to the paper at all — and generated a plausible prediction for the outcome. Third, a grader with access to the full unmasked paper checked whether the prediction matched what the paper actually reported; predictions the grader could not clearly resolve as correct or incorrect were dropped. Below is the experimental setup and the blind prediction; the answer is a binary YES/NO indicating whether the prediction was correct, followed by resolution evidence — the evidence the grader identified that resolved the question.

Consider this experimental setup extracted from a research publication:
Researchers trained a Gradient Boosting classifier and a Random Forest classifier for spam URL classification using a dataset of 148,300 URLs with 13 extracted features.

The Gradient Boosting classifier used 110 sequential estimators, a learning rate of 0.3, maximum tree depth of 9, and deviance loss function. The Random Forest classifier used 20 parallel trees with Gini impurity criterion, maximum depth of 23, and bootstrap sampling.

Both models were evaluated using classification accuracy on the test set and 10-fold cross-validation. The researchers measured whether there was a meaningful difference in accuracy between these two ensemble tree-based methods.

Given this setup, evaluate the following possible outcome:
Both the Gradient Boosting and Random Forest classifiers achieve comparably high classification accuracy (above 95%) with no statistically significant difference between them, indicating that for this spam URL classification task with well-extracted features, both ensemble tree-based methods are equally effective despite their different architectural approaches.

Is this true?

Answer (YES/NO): YES